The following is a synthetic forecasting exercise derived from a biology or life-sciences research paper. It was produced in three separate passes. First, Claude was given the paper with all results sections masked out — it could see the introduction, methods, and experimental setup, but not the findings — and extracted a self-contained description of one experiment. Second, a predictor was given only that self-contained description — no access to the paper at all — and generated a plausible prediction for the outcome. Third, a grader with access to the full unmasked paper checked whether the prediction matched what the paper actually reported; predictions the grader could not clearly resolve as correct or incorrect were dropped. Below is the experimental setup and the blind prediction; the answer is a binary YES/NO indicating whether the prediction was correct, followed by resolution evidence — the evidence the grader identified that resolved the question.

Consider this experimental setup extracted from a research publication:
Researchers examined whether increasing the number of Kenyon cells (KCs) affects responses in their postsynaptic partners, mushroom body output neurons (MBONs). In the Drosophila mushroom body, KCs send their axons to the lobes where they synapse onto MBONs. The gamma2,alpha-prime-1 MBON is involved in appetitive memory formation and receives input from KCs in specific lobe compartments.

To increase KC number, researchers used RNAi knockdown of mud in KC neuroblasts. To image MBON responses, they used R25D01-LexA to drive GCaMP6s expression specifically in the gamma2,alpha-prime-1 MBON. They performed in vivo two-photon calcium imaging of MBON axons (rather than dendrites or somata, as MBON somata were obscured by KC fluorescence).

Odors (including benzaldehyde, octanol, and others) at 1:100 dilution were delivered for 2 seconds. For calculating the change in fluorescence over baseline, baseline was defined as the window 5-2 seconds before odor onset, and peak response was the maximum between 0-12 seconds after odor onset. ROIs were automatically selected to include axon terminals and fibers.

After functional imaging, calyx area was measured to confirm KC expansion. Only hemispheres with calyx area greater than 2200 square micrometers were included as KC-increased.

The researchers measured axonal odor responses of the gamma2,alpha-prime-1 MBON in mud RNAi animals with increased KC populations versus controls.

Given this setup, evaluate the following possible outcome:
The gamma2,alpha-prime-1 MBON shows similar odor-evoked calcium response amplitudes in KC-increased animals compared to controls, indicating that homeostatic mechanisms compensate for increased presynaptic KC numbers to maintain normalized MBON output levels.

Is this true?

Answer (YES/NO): YES